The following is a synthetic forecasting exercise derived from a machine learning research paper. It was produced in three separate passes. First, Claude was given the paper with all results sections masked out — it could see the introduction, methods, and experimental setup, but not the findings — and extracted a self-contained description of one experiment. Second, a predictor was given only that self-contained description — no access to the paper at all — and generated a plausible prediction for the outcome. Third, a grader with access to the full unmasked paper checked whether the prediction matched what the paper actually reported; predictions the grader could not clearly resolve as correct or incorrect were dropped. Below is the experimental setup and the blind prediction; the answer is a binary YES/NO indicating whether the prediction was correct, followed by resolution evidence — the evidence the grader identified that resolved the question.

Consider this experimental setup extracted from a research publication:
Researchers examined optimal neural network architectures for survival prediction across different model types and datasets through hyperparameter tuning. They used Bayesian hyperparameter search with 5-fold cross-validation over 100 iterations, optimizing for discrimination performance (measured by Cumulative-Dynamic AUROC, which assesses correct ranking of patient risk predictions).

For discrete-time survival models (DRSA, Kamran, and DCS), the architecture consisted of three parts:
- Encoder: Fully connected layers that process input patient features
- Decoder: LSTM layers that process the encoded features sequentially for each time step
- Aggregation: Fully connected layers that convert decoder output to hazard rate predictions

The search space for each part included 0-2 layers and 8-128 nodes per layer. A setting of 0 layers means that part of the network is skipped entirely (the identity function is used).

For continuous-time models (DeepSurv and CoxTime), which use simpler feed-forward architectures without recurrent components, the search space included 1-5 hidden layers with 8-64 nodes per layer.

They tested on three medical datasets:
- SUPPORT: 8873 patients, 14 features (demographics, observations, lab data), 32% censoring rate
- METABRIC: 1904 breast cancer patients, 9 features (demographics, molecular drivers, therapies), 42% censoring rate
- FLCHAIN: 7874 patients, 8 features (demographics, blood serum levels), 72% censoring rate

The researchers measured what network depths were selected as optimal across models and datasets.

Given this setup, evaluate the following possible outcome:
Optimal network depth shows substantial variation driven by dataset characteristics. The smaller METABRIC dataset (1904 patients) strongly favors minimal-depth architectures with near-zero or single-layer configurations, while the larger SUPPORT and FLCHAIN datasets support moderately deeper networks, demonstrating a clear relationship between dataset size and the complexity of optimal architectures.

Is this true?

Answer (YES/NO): NO